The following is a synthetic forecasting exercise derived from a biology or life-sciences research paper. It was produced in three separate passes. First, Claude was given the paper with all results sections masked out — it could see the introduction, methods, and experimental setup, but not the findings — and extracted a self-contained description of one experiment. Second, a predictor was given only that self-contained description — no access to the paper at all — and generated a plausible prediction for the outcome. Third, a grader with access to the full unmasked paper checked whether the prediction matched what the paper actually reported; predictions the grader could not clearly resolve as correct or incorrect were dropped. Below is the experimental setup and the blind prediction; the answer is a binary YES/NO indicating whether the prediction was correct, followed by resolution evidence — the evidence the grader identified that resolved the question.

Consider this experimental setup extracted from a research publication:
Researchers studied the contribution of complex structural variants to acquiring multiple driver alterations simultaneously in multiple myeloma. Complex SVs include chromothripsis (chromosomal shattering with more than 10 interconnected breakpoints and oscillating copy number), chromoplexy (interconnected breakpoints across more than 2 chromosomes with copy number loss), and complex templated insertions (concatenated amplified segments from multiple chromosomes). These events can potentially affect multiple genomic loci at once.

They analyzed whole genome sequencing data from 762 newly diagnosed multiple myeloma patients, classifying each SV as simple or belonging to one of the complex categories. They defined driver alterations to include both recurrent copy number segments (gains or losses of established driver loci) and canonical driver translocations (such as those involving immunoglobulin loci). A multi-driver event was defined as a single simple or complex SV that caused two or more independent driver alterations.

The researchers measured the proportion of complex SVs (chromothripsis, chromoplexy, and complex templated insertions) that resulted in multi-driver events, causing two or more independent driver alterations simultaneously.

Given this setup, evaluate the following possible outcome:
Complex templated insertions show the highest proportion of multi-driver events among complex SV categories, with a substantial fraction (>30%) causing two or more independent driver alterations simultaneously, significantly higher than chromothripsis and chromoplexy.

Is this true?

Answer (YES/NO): NO